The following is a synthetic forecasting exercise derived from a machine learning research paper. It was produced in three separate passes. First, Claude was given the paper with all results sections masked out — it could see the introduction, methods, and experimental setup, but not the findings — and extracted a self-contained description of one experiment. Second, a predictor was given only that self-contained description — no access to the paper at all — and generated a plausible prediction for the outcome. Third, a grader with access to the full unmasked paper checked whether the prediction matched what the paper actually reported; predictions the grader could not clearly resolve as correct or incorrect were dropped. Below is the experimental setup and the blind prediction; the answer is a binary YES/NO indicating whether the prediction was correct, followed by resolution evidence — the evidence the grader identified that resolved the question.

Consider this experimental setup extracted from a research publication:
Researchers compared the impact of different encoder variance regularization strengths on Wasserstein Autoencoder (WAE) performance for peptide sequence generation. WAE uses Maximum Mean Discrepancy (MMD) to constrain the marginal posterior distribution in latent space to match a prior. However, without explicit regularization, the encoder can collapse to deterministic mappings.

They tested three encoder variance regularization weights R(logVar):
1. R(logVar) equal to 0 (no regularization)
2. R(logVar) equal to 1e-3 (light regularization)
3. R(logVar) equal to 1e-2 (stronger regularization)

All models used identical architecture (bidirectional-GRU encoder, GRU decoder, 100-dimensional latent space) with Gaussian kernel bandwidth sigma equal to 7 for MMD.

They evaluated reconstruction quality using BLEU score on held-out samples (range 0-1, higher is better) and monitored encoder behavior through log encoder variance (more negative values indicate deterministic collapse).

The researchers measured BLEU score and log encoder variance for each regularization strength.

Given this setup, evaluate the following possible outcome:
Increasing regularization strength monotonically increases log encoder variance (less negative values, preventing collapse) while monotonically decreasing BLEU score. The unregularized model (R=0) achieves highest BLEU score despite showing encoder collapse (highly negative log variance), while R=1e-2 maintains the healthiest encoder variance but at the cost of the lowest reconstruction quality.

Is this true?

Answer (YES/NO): NO